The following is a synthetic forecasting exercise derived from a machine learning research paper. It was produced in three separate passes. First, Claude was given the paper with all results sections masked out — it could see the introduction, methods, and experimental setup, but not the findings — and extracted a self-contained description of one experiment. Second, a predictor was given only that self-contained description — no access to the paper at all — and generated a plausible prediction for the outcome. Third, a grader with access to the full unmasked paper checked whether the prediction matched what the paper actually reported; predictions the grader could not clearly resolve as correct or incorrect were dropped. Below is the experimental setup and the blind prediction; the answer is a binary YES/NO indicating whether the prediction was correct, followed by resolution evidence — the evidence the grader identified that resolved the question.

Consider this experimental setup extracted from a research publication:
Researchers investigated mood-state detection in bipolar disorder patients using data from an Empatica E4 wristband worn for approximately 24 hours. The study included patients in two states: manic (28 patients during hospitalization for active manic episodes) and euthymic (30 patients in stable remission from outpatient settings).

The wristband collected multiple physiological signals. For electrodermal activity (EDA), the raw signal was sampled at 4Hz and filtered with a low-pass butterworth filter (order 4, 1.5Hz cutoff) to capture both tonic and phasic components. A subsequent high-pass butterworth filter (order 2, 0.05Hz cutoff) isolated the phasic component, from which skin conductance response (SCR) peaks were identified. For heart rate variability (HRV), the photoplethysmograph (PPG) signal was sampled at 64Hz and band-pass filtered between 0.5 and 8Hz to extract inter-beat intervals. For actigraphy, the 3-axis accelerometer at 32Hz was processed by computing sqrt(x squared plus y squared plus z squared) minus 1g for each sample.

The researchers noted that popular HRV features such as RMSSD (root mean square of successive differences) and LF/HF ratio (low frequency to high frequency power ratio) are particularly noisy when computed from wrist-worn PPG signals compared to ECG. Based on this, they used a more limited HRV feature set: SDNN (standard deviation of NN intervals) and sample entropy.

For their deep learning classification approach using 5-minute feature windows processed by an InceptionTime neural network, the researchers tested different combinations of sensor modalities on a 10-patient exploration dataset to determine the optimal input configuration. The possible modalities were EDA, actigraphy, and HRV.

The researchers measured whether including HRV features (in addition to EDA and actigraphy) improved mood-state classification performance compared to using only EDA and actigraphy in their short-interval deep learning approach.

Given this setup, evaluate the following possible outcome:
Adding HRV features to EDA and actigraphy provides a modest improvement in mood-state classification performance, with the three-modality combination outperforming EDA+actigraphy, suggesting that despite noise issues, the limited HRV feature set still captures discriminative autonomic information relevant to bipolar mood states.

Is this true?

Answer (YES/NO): NO